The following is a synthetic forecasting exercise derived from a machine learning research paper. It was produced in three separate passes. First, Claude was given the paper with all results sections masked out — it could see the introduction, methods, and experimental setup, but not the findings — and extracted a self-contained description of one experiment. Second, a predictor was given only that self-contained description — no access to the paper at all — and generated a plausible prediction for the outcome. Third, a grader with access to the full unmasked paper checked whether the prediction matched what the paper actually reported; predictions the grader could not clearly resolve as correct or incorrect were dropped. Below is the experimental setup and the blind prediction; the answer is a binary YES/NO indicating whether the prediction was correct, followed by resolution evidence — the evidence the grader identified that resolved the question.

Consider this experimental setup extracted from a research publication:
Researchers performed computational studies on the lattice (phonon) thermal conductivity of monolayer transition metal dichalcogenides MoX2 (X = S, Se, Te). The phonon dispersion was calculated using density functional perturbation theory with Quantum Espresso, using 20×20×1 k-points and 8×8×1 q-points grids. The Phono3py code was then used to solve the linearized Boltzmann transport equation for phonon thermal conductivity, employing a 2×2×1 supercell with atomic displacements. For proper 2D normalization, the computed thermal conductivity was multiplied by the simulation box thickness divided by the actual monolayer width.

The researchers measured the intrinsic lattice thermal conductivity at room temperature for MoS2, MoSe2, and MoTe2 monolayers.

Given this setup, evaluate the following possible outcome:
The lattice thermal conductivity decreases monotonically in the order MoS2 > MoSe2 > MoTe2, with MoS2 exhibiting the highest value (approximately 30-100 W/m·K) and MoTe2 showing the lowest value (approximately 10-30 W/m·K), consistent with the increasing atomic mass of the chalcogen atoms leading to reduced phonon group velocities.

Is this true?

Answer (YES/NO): NO